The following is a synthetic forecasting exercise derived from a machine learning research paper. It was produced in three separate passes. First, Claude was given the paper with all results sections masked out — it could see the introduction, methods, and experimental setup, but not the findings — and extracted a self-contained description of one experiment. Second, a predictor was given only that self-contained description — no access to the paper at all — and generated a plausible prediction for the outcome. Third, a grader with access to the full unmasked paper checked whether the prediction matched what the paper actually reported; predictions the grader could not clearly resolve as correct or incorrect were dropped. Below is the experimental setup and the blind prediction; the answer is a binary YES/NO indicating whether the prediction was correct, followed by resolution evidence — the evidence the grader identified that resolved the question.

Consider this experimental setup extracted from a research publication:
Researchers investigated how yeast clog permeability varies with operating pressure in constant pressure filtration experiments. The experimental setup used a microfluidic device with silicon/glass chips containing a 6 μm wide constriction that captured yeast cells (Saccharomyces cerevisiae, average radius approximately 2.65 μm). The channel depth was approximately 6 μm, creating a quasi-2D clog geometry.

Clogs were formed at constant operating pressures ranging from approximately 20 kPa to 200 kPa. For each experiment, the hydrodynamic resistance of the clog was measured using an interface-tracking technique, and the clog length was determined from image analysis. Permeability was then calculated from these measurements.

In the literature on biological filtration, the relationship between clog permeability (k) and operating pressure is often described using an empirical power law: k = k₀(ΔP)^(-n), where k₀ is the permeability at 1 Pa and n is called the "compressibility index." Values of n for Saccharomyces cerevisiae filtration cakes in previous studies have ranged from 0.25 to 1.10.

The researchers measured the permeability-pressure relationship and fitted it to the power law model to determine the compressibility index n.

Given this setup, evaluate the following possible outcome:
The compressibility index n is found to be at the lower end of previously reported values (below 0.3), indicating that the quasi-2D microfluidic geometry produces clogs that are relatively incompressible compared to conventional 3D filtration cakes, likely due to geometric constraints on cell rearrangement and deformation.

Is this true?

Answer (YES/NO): NO